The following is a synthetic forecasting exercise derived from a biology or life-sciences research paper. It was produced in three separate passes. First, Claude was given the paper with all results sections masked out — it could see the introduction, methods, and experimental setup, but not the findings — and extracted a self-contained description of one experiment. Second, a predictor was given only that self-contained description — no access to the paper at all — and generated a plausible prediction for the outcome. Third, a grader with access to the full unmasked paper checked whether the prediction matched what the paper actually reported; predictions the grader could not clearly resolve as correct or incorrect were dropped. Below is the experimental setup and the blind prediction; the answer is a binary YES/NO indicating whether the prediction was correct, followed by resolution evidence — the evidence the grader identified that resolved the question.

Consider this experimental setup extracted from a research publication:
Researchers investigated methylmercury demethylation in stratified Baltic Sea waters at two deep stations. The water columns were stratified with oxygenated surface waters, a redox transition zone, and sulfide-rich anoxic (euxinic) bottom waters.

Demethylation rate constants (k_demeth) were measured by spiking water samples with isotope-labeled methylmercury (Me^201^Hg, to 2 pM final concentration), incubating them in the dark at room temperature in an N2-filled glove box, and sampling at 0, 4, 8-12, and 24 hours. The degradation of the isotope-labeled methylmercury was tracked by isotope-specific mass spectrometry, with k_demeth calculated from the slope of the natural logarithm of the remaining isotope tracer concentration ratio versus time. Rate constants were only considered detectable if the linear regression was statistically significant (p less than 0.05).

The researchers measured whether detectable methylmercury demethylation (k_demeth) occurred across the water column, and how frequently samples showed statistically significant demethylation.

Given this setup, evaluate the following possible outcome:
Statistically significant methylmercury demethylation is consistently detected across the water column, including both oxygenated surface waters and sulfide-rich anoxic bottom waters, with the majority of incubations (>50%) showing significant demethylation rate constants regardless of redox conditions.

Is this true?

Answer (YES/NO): NO